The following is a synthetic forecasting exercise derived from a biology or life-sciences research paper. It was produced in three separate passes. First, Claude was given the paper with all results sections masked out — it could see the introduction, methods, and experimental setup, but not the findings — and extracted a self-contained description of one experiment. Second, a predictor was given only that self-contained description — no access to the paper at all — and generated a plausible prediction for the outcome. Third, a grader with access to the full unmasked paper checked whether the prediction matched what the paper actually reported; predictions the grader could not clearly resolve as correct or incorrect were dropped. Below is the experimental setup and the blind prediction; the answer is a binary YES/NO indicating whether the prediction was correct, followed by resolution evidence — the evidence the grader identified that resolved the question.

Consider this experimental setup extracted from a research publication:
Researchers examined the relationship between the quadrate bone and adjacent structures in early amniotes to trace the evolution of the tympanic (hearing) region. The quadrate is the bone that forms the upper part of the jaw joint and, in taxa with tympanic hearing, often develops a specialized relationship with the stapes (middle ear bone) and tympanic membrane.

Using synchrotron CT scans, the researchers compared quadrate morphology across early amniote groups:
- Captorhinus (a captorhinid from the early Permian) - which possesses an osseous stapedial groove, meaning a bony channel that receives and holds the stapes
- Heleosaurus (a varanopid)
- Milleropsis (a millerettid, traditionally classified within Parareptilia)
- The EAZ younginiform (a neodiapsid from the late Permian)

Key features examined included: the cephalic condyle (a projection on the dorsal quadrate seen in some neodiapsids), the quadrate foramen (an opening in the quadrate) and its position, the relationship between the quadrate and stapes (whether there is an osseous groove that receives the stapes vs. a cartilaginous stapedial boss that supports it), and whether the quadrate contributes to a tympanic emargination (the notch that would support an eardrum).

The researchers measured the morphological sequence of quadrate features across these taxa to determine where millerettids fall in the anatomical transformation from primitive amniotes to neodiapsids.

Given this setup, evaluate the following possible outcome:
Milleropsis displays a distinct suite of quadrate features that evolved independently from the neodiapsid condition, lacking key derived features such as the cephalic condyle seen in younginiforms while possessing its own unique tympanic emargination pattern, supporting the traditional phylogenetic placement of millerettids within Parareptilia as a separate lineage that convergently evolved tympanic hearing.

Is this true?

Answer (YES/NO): NO